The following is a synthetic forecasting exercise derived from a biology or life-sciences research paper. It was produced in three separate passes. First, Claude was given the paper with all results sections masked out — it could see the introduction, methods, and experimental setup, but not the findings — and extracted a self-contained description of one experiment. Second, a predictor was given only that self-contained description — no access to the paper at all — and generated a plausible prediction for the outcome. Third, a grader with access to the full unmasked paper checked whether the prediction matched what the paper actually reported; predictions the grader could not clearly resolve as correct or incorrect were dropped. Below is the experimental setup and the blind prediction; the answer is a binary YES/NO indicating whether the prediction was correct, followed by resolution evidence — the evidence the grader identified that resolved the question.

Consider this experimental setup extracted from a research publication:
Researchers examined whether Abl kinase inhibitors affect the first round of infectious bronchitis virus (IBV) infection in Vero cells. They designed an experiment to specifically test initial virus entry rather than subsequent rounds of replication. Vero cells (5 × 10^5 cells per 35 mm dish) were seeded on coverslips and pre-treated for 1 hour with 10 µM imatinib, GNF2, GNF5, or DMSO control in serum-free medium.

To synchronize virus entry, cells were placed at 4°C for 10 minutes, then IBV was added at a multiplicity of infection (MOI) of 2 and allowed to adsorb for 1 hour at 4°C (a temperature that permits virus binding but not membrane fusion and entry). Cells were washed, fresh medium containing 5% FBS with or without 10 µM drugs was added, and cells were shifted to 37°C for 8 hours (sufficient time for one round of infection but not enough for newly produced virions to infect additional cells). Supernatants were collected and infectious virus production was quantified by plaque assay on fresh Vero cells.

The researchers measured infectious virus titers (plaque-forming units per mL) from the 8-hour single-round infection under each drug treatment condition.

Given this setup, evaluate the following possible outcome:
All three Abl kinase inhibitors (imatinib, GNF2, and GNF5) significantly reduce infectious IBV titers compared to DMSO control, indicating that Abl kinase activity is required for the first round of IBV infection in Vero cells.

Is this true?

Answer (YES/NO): YES